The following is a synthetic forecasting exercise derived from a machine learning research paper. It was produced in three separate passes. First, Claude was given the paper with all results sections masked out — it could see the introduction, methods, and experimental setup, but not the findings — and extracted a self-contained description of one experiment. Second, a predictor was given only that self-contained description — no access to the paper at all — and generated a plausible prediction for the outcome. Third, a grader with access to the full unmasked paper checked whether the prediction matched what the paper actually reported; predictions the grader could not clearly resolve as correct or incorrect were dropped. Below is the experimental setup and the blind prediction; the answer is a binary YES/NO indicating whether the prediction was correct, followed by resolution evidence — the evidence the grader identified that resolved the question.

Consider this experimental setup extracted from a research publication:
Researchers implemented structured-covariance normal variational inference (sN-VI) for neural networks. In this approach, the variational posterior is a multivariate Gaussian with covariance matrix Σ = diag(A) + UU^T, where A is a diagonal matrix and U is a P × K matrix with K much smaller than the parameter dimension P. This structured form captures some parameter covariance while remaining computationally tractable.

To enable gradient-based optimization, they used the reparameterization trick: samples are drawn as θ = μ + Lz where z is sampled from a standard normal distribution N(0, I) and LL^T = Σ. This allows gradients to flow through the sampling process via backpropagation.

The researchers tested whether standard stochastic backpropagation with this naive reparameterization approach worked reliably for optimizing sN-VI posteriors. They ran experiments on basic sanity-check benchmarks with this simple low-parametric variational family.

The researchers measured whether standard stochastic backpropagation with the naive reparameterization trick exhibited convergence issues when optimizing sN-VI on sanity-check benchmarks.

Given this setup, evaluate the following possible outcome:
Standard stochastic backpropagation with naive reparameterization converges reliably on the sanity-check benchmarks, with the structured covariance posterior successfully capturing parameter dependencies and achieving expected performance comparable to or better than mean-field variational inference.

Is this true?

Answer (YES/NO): NO